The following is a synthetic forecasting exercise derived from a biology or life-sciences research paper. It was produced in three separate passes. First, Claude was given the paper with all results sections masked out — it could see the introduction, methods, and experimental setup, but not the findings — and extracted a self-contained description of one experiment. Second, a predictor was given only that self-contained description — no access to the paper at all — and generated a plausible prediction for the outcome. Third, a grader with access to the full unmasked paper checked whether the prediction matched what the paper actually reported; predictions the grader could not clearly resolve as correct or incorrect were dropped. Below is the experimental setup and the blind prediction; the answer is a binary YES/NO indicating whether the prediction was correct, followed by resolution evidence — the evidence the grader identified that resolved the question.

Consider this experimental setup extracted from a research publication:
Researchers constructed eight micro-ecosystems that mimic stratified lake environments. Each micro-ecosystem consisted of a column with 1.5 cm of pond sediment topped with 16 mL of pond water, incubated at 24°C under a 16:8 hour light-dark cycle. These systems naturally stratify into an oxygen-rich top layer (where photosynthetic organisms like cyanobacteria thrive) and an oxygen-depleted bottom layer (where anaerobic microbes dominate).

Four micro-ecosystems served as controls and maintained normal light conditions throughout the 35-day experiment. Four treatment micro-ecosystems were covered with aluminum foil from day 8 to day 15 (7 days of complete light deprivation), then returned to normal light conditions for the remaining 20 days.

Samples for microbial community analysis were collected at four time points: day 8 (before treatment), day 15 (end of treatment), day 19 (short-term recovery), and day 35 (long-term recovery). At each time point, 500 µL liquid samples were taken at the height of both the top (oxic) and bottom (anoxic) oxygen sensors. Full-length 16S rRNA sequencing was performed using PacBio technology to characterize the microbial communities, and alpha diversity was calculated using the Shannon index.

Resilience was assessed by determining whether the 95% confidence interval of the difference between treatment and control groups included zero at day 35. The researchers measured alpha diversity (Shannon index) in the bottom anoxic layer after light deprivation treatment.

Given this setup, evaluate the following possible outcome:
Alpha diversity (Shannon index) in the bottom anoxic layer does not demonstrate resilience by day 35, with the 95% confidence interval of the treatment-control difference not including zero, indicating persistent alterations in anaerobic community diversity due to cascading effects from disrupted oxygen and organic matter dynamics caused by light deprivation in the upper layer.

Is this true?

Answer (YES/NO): NO